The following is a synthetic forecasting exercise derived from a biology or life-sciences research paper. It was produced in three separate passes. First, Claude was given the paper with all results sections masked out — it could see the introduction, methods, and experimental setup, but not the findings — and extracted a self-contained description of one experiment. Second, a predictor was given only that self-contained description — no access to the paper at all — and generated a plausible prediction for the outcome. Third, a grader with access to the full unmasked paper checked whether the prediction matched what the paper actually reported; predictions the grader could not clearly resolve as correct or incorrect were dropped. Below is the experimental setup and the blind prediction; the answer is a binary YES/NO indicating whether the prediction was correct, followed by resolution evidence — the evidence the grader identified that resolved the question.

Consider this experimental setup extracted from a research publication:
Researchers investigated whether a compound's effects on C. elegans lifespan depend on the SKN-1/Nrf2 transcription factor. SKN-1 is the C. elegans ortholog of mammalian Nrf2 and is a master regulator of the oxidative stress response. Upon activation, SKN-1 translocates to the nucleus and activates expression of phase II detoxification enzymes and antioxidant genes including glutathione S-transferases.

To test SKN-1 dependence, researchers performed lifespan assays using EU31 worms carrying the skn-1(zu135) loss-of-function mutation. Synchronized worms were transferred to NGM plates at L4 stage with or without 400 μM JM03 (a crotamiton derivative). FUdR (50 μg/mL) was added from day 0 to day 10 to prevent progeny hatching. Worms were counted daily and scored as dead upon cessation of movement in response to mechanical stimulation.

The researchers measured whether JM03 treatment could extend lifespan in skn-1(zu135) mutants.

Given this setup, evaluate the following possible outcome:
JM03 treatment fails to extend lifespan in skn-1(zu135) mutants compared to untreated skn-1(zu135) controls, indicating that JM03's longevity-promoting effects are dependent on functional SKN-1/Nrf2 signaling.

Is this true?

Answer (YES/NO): YES